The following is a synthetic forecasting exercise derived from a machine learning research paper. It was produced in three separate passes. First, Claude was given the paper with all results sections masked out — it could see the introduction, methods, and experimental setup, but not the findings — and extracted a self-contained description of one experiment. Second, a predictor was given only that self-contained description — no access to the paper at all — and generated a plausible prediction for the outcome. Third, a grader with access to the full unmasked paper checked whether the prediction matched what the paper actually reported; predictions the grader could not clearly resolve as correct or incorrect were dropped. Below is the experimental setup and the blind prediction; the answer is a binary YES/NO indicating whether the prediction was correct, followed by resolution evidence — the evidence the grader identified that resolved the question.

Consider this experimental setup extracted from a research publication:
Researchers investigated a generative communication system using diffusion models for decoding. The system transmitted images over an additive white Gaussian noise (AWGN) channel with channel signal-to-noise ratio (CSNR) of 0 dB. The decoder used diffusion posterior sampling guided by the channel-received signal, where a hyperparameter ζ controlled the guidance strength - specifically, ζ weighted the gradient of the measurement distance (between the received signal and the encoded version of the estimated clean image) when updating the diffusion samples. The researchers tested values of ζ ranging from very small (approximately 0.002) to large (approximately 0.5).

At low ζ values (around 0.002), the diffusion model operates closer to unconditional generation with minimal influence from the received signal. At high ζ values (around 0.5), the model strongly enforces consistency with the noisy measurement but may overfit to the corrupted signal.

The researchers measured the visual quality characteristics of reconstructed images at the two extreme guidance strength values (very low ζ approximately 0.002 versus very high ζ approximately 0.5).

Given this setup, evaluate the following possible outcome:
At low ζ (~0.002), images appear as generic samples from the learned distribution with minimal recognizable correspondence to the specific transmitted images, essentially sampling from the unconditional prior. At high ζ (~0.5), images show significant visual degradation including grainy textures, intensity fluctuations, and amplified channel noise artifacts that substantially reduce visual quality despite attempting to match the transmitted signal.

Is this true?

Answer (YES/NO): NO